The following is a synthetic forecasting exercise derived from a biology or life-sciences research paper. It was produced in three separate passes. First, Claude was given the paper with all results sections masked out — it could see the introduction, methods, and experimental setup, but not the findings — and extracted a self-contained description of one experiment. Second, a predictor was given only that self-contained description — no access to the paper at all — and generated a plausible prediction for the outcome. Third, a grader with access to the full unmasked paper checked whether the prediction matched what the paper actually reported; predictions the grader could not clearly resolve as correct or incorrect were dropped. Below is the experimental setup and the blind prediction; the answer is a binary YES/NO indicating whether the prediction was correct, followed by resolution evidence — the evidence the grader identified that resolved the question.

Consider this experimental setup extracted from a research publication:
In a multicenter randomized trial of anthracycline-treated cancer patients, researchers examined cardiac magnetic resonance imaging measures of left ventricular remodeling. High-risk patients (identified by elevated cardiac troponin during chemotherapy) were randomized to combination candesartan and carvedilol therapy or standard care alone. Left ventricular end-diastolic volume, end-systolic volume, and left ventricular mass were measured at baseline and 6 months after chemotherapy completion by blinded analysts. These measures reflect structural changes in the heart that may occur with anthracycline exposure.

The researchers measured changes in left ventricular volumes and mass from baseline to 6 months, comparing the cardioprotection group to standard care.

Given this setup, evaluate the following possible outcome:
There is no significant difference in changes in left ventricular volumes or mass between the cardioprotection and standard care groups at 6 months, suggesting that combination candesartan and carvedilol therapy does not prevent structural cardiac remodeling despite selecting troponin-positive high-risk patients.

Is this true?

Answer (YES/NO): NO